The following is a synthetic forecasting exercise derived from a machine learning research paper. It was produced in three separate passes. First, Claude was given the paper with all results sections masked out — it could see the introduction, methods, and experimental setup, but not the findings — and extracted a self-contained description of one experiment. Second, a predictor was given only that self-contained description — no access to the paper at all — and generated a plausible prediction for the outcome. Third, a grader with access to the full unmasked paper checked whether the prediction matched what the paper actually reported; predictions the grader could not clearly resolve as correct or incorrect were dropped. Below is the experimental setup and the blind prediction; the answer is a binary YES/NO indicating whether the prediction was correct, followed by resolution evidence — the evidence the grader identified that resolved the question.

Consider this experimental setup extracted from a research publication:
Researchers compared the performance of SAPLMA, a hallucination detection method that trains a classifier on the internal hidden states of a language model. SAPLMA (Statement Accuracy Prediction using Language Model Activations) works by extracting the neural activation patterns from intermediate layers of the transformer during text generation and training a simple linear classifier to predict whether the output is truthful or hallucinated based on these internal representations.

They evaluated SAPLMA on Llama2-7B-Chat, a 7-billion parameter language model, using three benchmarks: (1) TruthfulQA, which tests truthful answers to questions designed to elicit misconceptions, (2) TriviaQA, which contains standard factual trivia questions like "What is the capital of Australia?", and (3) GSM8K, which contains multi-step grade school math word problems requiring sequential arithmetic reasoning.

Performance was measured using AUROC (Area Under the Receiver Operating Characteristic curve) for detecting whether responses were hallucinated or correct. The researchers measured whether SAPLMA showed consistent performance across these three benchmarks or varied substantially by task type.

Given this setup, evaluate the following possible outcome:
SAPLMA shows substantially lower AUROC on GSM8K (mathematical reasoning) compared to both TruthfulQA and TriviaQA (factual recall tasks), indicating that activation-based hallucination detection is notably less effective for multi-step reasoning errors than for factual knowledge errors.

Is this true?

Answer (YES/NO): NO